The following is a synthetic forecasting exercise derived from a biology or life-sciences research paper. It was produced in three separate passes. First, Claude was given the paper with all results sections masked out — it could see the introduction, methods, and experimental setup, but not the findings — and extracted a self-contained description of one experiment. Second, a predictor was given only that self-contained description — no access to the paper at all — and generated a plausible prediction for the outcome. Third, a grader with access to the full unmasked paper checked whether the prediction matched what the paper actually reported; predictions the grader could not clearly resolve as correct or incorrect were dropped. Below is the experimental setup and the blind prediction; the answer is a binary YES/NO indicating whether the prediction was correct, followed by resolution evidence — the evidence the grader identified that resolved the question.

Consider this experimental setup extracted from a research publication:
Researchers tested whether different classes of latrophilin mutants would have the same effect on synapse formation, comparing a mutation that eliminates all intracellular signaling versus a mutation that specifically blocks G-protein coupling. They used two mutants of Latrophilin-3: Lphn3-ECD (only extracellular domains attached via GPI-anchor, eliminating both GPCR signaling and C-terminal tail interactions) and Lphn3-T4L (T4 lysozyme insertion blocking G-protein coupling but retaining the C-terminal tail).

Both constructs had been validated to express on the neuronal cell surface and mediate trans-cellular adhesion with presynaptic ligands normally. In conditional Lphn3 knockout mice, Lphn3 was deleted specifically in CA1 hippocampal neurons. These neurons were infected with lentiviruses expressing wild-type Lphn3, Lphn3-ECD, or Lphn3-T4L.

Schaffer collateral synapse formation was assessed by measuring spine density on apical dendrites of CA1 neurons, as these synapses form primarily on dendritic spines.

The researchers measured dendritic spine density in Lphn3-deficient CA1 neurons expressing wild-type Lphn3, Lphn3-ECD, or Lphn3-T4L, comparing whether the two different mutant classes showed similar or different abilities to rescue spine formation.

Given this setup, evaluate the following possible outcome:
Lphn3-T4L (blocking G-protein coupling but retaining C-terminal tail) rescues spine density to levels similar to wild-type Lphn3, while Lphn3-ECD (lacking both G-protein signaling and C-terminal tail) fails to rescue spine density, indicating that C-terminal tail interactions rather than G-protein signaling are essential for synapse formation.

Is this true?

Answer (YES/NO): NO